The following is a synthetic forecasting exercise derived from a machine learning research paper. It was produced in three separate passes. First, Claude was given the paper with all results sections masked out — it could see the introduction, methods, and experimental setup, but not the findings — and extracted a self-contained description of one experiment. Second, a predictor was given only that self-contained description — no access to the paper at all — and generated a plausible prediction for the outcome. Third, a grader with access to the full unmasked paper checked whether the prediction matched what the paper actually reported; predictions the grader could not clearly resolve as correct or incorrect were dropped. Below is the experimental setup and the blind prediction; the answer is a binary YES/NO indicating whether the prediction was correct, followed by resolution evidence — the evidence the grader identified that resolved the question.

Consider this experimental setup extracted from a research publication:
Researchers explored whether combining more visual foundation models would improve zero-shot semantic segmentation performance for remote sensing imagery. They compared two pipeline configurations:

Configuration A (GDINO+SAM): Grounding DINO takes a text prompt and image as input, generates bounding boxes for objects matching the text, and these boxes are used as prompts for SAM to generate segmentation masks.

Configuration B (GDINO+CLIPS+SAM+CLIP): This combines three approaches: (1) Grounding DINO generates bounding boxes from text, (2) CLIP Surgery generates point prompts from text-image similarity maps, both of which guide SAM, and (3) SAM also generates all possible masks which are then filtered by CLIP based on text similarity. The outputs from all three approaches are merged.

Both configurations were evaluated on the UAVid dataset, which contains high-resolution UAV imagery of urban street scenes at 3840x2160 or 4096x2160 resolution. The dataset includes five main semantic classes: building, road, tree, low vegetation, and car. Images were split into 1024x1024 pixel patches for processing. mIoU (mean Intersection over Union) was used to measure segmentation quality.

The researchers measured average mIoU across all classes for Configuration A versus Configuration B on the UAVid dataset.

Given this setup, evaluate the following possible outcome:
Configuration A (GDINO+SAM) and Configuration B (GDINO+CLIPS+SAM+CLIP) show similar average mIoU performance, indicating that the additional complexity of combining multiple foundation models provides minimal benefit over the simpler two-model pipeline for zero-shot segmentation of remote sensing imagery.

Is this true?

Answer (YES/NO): NO